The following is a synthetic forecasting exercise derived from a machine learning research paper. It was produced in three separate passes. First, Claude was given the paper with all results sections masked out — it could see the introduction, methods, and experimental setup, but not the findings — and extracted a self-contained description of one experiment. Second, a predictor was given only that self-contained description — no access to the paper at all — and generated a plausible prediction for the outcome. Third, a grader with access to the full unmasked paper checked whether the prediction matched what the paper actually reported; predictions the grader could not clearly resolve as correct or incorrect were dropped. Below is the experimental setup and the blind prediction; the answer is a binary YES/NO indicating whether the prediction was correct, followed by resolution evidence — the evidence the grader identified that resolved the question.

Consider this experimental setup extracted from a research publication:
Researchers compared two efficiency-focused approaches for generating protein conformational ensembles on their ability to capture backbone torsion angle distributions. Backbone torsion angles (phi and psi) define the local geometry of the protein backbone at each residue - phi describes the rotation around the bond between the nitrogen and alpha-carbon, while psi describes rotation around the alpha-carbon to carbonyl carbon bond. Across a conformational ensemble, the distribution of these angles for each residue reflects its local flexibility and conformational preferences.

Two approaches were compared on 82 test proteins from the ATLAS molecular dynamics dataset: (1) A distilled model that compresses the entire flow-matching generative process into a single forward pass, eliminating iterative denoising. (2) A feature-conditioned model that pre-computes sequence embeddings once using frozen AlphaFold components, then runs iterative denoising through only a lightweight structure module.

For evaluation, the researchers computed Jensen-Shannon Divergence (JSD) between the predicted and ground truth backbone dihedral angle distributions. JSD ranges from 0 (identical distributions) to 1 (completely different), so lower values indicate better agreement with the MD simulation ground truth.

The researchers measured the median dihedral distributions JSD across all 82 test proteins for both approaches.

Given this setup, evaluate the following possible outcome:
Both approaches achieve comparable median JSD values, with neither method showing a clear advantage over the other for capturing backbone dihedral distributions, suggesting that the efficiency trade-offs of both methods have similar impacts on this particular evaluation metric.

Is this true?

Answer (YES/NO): NO